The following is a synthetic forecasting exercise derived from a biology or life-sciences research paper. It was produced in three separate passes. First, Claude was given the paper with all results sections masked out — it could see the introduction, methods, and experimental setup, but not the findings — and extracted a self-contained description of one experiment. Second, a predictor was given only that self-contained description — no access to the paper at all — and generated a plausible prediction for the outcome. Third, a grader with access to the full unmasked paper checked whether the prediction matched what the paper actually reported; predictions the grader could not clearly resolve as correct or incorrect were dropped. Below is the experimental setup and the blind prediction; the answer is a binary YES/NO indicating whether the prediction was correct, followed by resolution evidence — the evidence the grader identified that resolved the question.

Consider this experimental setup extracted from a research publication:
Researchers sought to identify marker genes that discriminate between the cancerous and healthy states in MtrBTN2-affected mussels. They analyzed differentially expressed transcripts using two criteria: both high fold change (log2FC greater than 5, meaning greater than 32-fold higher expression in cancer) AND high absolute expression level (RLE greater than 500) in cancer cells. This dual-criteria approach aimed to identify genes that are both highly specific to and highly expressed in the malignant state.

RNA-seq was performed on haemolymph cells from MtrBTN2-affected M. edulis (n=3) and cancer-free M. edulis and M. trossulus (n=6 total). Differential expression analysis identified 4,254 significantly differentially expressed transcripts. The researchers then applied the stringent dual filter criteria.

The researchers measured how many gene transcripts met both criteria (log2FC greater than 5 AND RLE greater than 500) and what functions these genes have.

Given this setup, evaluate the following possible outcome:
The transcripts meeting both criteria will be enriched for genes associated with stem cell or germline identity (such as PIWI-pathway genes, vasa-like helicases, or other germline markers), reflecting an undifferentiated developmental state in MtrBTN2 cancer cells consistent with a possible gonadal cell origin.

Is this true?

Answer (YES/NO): NO